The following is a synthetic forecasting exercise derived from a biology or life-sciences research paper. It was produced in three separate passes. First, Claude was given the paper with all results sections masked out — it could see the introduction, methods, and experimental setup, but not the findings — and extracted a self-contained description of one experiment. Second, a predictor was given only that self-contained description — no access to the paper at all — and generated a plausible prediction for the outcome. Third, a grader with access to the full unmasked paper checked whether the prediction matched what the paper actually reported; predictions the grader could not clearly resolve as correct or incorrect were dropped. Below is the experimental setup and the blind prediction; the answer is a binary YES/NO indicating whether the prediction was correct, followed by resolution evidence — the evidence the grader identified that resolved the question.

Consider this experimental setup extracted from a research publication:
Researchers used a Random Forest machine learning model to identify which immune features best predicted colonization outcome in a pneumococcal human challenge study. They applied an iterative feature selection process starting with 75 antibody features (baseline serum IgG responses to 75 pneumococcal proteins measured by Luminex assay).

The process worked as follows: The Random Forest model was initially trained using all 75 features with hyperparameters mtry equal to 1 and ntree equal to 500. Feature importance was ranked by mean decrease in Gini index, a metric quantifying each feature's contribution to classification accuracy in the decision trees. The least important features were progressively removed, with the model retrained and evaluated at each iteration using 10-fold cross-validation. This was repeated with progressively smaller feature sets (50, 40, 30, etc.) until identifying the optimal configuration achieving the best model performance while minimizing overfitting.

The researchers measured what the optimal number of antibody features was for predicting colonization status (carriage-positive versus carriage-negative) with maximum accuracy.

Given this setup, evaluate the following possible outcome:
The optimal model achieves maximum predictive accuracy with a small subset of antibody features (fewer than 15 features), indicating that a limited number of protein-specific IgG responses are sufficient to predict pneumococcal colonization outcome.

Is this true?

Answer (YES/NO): YES